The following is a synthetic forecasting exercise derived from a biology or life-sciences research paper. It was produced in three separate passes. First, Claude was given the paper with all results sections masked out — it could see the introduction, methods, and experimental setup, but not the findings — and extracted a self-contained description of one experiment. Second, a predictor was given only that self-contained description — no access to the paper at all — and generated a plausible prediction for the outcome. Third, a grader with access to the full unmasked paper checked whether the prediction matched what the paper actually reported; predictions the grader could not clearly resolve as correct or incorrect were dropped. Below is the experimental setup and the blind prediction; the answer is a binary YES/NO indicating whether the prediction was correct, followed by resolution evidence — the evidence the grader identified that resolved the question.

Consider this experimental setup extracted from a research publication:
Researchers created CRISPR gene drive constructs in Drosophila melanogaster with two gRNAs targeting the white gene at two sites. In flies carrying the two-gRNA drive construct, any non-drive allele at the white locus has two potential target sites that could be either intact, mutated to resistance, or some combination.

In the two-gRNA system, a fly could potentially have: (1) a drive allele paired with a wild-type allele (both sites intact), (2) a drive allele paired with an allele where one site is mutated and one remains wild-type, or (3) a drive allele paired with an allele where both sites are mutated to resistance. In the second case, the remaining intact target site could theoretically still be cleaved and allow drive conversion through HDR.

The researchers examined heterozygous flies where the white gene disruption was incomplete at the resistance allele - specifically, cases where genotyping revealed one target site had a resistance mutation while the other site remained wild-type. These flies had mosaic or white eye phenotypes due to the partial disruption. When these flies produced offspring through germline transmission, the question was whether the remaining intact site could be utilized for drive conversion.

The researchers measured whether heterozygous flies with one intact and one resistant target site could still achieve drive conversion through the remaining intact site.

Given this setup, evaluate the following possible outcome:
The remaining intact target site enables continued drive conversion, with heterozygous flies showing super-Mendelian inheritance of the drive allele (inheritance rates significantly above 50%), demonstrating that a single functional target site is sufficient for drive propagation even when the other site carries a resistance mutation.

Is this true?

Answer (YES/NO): YES